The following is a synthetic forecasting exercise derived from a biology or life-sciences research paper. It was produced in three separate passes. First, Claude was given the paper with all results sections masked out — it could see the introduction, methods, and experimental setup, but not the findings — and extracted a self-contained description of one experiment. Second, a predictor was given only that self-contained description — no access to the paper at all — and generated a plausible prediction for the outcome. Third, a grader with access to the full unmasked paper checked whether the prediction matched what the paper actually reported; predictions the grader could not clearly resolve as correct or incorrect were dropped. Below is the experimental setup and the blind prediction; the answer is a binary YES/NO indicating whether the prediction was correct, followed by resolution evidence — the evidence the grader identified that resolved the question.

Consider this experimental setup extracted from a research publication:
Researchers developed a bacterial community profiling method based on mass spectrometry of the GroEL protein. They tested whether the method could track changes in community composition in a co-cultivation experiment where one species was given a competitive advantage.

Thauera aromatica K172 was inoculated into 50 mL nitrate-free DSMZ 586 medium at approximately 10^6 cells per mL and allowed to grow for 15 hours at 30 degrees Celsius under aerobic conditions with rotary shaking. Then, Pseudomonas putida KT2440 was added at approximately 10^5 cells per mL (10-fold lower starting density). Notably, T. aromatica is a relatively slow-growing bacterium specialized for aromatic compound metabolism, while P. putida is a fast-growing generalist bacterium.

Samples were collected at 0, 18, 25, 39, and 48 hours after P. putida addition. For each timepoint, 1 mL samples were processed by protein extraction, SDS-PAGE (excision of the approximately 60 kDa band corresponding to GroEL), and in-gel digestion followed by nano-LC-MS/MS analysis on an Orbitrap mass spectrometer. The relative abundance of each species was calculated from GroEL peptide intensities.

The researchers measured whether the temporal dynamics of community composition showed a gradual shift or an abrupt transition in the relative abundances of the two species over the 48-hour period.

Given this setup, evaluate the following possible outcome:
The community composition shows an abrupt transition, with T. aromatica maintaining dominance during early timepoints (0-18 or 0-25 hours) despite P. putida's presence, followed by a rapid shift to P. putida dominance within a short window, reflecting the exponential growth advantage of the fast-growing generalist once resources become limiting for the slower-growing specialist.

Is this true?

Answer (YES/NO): NO